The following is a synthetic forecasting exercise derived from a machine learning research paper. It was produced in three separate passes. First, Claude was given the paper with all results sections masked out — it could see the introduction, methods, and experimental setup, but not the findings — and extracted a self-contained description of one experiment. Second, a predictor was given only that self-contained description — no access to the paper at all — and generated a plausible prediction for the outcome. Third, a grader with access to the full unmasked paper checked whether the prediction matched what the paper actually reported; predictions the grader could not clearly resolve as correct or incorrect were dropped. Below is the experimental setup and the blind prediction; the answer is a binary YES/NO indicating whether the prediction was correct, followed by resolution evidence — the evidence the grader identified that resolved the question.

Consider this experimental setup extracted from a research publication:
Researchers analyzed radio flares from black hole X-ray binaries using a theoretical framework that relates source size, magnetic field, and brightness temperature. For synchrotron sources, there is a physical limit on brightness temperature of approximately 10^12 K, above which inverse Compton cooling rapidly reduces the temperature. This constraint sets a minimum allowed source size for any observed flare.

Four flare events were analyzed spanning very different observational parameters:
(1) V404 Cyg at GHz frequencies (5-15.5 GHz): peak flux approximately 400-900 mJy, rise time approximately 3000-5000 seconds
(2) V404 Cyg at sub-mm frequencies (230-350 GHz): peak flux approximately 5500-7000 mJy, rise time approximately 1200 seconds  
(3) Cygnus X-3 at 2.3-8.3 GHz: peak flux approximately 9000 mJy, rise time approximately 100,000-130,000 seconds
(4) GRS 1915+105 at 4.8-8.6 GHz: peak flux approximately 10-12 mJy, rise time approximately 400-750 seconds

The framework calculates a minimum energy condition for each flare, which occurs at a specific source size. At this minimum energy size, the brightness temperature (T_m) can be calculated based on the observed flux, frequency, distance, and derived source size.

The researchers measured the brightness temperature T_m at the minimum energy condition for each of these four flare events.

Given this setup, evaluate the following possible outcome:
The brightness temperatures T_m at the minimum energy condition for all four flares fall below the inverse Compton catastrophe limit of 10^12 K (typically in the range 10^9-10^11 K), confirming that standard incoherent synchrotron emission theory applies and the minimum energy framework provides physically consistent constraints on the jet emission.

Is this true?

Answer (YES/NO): YES